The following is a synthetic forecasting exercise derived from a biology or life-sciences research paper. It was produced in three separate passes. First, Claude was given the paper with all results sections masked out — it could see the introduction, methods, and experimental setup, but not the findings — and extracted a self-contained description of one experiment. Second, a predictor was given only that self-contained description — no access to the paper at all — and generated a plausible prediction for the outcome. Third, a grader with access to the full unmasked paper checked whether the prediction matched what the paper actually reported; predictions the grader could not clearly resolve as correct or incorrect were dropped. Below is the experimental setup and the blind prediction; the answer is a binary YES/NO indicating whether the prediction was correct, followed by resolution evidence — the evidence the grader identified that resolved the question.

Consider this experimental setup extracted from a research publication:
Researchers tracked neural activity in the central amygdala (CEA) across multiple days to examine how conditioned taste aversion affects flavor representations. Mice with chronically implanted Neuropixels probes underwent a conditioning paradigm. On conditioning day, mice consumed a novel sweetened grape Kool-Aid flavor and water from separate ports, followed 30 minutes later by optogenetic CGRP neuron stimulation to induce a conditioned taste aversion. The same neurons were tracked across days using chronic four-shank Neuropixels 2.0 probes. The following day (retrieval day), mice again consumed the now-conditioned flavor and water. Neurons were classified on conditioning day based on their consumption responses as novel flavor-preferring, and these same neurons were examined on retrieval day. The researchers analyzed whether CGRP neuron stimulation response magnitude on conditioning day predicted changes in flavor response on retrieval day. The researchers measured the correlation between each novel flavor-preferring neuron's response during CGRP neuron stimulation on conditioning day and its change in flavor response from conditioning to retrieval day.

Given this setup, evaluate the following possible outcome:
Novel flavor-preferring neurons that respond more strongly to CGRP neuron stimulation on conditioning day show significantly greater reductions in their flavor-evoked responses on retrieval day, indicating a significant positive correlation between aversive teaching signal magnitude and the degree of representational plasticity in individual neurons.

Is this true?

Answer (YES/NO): NO